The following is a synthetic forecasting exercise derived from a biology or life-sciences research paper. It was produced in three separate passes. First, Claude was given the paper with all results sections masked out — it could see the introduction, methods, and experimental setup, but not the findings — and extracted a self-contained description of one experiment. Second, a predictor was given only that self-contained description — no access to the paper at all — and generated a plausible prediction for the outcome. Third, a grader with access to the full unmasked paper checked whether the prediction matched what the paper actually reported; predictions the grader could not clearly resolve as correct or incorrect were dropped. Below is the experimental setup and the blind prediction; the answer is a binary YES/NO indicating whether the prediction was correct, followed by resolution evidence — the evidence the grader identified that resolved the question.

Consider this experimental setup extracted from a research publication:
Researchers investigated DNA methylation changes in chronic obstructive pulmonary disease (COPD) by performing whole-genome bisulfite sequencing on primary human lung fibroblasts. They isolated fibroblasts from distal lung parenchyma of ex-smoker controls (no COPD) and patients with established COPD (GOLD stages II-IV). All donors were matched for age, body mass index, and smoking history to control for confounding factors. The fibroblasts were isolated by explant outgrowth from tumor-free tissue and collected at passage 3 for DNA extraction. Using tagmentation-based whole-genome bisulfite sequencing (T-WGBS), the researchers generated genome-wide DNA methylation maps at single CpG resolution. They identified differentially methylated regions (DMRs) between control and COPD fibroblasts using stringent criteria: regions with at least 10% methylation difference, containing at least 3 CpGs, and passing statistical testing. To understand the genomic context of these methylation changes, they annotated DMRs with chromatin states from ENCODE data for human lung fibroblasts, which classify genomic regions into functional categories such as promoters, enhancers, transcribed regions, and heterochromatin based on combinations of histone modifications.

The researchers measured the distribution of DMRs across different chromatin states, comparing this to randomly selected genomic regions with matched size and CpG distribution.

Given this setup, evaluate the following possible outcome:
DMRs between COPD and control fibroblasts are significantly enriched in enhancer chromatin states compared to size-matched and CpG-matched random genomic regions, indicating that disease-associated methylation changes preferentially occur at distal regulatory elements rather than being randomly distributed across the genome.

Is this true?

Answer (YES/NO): YES